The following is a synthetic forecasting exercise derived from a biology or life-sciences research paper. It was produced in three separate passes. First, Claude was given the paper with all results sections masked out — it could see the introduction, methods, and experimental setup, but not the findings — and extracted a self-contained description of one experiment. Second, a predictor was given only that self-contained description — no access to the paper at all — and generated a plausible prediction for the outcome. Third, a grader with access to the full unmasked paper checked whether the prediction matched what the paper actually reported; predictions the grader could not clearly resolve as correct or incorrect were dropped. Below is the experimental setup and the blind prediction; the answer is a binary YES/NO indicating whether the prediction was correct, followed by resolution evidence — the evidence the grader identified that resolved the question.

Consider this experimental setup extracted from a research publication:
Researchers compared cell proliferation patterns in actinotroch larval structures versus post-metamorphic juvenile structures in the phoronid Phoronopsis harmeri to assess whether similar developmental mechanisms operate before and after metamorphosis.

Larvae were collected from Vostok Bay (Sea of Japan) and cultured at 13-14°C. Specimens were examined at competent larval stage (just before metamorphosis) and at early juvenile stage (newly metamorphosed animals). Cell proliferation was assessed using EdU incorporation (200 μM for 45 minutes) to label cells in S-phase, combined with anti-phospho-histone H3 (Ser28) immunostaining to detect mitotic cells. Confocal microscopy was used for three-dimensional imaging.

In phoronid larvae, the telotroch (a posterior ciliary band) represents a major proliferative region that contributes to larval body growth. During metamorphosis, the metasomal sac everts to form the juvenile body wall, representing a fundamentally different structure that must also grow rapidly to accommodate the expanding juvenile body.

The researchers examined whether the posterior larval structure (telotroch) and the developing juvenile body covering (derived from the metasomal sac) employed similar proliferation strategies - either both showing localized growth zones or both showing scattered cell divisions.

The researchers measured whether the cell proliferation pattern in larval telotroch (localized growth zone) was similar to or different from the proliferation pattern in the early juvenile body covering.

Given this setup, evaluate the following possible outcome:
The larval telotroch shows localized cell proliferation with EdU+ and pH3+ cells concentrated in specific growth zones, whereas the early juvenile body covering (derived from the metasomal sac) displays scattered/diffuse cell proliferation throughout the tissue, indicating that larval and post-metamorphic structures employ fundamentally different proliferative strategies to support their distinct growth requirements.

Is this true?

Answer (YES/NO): YES